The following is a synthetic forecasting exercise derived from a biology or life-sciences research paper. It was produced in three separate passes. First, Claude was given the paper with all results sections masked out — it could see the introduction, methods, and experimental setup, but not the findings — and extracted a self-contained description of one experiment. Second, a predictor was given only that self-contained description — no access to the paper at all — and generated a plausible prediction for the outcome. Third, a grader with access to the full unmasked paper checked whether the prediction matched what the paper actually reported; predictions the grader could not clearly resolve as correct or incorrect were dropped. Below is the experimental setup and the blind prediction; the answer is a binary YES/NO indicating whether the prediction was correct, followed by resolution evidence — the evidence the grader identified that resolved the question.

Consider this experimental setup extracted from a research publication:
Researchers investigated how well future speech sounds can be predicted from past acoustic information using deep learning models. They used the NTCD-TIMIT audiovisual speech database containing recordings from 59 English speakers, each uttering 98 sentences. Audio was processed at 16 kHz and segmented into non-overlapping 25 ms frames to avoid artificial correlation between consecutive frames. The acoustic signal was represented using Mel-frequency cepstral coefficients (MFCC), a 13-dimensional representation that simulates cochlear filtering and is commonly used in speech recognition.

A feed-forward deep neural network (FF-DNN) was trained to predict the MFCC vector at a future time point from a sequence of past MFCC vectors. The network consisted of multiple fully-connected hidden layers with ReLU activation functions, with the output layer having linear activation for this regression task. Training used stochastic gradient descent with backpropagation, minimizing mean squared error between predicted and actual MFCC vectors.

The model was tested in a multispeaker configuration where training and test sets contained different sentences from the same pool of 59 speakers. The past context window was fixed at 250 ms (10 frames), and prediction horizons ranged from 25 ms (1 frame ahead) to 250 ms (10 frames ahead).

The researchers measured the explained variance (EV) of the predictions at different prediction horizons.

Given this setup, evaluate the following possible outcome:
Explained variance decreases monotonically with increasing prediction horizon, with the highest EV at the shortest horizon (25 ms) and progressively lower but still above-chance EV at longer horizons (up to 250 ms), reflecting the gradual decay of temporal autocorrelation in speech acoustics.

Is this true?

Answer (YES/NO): NO